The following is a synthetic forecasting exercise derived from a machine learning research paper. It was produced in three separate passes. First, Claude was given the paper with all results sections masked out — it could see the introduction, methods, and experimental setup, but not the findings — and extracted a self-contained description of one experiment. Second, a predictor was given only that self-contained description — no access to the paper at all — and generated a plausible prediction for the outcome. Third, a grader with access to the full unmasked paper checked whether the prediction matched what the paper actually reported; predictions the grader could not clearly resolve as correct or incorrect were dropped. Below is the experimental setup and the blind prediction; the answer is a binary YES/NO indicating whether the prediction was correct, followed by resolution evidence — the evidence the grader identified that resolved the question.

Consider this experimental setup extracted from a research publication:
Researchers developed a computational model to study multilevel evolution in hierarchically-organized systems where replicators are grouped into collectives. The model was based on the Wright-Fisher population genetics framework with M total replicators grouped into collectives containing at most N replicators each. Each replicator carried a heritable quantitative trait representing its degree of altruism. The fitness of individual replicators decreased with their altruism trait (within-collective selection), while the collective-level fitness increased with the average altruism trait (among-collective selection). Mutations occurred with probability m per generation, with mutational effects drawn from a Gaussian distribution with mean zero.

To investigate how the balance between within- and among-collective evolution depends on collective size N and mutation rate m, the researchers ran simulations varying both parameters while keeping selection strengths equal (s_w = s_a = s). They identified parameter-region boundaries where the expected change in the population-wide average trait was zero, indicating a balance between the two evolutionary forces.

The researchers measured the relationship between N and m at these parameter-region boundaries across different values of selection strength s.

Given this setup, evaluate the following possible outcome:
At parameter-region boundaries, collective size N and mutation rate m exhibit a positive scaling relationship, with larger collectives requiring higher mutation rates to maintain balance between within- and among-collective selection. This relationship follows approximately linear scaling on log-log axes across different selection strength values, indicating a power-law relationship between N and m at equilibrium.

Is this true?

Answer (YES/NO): NO